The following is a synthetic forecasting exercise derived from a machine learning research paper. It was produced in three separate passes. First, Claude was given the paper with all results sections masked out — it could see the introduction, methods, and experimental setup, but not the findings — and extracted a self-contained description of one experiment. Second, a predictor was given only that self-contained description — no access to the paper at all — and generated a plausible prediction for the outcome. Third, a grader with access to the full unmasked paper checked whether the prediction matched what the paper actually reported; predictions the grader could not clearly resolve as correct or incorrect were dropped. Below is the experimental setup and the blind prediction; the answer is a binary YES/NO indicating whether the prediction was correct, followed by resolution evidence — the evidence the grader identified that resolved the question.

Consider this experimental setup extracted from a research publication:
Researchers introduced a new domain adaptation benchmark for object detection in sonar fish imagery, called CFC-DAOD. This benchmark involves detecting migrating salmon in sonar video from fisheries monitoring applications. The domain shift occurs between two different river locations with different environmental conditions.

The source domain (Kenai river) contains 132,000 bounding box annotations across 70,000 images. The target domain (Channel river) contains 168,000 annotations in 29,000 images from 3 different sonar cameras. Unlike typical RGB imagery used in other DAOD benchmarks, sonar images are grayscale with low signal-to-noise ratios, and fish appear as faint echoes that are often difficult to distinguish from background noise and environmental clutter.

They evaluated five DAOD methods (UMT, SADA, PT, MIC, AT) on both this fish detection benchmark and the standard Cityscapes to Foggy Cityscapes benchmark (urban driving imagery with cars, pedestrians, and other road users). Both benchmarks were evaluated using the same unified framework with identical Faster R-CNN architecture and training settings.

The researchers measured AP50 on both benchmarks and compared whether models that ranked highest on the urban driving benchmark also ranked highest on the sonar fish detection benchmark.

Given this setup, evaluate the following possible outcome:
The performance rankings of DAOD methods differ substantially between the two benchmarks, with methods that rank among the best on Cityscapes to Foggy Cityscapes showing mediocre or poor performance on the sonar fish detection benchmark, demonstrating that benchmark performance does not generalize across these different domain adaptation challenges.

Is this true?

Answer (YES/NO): NO